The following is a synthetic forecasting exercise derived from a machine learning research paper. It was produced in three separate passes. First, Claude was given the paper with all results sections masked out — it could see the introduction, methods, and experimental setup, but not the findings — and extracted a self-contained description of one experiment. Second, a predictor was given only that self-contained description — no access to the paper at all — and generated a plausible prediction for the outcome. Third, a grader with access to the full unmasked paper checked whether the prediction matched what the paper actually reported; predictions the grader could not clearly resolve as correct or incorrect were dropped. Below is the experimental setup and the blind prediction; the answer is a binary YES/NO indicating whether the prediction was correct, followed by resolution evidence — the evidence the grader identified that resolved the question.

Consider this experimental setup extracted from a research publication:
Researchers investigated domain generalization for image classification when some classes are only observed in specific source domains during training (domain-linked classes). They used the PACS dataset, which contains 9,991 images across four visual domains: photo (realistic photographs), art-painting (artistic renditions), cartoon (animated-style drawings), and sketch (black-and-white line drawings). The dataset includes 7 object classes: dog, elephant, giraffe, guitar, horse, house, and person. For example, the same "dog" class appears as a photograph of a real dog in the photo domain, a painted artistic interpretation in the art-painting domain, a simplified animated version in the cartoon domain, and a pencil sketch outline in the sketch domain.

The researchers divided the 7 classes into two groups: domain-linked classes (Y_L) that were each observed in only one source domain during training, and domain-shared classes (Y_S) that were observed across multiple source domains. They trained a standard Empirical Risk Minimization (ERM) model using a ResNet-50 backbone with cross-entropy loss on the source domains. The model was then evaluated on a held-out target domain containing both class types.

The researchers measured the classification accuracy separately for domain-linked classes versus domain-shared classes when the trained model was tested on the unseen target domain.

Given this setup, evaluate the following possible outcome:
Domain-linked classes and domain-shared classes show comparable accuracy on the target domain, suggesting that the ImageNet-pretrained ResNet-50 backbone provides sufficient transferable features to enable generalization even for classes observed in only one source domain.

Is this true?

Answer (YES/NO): NO